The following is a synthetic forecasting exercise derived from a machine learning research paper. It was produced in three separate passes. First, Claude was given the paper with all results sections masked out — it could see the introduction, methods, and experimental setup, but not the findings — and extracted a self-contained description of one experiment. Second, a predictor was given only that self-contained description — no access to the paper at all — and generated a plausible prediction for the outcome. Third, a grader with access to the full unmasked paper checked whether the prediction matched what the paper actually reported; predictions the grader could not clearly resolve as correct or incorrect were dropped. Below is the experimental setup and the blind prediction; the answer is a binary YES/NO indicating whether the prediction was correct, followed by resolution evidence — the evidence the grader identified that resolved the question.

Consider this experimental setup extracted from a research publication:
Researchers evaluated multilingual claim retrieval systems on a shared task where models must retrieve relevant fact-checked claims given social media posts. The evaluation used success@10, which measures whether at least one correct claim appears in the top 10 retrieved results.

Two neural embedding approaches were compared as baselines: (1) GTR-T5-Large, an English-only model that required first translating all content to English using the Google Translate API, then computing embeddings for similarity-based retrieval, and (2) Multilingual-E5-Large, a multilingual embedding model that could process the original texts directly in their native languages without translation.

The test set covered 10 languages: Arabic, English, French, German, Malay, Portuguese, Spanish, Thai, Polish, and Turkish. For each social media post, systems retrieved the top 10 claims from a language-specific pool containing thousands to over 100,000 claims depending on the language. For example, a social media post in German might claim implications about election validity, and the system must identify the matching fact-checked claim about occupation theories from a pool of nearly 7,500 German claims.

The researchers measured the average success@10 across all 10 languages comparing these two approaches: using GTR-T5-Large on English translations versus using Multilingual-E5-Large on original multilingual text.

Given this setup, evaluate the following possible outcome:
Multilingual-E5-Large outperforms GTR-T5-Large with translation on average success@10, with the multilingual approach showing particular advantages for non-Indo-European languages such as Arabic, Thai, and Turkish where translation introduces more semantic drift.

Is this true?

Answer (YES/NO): NO